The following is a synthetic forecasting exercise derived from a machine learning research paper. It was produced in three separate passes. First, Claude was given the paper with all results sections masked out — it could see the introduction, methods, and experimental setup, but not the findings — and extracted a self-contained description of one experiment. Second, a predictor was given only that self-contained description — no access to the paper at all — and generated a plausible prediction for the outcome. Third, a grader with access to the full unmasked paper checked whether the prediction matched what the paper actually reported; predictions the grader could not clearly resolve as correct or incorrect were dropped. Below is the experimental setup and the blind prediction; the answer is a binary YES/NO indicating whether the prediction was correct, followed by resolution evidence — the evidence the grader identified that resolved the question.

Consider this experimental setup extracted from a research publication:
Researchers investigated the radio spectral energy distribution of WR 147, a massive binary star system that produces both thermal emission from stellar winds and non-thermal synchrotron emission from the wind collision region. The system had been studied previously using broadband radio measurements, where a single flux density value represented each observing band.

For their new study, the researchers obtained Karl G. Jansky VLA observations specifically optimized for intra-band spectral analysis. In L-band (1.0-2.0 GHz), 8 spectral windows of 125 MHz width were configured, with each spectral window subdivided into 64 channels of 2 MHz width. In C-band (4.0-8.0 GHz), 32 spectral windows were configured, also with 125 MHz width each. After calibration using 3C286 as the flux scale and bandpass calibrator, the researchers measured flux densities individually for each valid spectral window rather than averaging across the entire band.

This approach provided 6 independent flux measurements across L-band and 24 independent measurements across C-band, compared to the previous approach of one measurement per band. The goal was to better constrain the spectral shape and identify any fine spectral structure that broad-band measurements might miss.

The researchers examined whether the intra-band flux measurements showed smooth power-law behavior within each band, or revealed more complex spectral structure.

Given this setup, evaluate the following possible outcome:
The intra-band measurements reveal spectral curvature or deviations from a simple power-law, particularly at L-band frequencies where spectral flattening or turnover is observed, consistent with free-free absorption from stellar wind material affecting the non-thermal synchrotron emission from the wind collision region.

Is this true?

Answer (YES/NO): YES